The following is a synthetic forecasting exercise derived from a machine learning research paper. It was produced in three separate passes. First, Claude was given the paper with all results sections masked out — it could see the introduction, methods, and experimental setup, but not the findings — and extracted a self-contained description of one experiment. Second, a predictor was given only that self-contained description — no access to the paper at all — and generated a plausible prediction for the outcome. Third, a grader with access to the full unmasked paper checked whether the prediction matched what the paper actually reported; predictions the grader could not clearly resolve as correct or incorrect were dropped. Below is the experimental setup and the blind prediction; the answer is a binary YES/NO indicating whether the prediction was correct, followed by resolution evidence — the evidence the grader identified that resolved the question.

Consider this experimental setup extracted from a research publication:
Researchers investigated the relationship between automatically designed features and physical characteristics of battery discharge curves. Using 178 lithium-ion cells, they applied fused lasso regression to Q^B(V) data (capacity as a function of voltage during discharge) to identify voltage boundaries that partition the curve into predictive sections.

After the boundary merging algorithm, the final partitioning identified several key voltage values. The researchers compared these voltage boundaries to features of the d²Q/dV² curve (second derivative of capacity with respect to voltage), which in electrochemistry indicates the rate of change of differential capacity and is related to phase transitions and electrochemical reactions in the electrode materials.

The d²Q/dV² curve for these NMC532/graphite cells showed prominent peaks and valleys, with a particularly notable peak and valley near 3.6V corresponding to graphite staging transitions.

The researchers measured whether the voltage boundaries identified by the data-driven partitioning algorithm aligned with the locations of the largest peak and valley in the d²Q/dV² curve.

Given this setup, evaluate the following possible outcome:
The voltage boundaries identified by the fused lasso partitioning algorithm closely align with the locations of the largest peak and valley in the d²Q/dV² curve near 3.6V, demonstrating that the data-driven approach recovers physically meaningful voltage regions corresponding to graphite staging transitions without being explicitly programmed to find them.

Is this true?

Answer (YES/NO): YES